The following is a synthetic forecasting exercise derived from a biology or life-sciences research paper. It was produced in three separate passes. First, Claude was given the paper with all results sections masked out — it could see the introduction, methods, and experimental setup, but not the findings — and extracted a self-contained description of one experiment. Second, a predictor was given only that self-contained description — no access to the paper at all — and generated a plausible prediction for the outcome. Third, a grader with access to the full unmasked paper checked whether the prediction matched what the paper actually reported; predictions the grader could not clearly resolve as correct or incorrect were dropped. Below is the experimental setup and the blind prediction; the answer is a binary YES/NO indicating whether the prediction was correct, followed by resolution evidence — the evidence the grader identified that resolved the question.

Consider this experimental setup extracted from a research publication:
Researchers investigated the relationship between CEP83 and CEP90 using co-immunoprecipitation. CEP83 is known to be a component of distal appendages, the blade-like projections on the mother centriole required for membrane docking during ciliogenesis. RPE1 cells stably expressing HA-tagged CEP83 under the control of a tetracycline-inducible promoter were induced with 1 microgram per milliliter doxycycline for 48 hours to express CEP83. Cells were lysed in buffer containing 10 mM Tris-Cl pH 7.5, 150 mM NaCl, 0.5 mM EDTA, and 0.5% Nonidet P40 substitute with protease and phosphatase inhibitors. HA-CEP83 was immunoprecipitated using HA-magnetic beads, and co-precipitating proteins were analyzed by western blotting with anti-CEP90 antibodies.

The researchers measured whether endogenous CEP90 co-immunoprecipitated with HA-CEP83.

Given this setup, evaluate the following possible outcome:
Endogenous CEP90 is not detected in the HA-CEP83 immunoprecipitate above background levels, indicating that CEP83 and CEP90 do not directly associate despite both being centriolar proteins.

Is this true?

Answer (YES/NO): NO